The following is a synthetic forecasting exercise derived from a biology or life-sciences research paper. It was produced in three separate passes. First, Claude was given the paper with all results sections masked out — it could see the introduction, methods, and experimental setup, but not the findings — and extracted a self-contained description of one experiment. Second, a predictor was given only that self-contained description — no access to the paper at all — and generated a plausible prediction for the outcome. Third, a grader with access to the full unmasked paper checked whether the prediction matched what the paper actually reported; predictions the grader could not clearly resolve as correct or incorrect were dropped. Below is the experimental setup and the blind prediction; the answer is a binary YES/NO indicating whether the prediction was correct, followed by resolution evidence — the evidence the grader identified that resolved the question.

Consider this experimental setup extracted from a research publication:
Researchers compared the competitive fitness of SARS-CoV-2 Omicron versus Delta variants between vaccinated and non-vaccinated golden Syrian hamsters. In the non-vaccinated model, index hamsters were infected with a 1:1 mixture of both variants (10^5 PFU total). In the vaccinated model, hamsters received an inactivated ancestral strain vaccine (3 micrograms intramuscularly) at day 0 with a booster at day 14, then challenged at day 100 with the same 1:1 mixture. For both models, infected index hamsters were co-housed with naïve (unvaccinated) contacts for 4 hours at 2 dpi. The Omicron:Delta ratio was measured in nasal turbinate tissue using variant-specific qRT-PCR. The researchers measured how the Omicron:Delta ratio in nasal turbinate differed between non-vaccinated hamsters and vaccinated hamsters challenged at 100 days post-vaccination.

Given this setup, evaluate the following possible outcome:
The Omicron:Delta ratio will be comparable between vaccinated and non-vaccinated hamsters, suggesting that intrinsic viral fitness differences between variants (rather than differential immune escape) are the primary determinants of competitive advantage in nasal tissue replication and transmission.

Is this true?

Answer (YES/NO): NO